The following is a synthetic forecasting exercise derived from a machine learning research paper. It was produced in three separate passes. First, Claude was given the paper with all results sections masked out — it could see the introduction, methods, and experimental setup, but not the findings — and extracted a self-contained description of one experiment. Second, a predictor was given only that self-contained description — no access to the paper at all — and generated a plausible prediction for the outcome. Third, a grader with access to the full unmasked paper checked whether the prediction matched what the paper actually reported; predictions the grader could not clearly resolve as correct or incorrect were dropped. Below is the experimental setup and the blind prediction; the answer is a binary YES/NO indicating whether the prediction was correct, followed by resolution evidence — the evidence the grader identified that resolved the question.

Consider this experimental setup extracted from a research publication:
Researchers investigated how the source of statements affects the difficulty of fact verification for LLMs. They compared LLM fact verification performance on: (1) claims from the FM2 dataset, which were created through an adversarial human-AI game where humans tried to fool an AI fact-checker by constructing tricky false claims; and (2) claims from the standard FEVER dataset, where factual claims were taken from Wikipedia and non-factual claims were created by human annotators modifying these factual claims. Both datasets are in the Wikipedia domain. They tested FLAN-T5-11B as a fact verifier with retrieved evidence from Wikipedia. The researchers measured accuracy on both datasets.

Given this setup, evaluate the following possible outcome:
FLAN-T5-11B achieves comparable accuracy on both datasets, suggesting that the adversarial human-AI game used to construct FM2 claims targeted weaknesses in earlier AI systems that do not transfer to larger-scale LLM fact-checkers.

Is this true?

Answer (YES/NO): NO